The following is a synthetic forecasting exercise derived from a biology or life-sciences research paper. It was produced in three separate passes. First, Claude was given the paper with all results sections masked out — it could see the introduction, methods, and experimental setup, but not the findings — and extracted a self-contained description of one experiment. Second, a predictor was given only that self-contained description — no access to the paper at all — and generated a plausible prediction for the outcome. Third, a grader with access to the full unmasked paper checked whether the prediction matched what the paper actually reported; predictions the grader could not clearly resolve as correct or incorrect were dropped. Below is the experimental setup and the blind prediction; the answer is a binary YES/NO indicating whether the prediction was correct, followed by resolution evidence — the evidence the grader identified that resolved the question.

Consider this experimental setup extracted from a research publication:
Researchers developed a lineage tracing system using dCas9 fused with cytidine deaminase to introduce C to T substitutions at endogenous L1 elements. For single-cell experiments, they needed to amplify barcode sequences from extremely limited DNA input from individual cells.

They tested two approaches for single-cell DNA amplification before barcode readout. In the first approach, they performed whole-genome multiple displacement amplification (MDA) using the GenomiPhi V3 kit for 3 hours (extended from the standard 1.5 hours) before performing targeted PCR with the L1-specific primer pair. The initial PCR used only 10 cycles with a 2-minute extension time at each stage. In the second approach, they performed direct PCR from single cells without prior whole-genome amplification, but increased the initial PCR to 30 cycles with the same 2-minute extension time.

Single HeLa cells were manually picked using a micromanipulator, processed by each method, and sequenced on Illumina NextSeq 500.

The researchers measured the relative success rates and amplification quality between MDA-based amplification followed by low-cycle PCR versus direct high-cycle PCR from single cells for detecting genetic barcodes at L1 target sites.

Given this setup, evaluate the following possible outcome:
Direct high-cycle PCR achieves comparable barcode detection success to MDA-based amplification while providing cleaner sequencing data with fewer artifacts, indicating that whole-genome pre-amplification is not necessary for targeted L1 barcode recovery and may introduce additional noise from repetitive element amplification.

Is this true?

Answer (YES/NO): NO